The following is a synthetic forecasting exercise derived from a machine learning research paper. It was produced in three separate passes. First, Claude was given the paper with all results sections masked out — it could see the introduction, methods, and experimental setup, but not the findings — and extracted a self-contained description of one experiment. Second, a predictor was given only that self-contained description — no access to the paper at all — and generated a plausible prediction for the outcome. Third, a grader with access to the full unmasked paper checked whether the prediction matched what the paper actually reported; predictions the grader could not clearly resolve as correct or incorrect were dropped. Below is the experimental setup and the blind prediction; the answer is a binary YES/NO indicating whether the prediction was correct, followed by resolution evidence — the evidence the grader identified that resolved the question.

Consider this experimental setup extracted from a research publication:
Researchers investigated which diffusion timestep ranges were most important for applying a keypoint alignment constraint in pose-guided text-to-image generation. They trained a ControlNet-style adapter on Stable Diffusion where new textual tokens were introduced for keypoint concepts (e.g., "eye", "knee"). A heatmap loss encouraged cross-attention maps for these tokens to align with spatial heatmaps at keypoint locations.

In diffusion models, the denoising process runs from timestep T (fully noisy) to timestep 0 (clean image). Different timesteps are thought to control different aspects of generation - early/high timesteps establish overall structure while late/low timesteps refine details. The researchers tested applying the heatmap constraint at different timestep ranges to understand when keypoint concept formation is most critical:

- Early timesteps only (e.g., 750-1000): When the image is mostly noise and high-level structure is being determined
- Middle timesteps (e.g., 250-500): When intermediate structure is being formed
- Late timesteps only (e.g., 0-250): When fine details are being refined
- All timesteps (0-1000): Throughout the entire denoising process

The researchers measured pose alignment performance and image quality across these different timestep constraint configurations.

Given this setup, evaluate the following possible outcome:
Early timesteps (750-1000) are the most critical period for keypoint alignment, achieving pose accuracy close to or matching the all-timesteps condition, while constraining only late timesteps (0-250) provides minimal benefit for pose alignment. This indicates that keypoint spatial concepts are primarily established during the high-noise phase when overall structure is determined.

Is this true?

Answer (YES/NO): NO